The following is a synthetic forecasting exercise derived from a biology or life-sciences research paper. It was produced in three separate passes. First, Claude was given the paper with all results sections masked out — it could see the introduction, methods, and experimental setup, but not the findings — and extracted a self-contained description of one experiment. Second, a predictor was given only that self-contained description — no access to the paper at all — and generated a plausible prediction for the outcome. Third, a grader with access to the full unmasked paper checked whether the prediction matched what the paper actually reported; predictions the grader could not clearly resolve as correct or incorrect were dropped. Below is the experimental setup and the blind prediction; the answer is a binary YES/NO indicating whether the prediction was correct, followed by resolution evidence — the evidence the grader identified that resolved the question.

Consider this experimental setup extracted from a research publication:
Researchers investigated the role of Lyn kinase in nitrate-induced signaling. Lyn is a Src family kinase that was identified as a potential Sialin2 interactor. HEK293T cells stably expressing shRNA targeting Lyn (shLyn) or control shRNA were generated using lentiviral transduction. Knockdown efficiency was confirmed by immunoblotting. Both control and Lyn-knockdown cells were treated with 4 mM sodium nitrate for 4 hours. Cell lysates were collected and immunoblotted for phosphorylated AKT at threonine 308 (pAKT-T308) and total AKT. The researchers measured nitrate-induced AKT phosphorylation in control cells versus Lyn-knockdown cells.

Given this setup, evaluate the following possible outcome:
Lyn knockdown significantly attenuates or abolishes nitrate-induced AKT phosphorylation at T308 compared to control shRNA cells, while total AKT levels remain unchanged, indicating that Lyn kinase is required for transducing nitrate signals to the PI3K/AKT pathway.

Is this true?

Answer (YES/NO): YES